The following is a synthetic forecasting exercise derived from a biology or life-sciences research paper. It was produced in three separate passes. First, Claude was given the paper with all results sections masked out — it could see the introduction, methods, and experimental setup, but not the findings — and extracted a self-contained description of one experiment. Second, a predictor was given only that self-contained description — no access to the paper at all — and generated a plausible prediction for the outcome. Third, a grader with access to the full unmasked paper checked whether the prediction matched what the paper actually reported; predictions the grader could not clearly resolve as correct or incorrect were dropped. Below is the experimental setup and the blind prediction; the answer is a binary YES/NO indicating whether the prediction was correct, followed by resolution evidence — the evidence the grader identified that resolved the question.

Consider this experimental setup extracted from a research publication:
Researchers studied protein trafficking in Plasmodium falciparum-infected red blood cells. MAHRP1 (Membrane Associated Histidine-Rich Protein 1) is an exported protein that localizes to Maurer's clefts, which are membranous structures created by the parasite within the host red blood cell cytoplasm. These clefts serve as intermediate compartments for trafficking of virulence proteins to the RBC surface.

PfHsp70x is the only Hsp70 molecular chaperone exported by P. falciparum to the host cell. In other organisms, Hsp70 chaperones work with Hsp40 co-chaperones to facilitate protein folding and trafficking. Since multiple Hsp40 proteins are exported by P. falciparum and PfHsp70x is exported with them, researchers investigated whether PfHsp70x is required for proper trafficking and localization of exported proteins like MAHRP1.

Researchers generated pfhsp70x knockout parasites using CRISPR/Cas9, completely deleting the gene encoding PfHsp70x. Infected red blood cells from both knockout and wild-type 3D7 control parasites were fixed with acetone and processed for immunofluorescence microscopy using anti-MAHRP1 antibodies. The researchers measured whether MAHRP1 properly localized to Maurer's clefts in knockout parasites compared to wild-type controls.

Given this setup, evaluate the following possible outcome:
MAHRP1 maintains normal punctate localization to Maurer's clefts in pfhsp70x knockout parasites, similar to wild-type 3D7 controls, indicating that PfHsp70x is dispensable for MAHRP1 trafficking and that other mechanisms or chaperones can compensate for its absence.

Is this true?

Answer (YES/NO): YES